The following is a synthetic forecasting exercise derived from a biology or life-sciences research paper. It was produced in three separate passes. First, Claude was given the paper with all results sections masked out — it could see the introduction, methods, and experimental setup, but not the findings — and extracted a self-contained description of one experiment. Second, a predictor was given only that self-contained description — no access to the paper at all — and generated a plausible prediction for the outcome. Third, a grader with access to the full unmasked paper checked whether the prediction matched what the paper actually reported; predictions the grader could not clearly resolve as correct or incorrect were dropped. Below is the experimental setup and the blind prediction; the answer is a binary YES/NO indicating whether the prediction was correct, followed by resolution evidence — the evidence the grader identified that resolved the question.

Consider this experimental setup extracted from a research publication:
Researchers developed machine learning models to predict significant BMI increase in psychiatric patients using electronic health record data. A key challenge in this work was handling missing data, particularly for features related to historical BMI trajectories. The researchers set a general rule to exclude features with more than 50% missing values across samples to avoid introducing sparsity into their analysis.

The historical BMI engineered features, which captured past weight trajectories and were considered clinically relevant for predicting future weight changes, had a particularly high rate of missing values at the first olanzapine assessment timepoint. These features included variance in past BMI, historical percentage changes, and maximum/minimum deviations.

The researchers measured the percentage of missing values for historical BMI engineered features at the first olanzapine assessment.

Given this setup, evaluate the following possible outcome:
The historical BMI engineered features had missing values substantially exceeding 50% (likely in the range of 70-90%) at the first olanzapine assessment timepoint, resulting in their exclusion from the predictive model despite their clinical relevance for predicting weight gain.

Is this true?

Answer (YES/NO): NO